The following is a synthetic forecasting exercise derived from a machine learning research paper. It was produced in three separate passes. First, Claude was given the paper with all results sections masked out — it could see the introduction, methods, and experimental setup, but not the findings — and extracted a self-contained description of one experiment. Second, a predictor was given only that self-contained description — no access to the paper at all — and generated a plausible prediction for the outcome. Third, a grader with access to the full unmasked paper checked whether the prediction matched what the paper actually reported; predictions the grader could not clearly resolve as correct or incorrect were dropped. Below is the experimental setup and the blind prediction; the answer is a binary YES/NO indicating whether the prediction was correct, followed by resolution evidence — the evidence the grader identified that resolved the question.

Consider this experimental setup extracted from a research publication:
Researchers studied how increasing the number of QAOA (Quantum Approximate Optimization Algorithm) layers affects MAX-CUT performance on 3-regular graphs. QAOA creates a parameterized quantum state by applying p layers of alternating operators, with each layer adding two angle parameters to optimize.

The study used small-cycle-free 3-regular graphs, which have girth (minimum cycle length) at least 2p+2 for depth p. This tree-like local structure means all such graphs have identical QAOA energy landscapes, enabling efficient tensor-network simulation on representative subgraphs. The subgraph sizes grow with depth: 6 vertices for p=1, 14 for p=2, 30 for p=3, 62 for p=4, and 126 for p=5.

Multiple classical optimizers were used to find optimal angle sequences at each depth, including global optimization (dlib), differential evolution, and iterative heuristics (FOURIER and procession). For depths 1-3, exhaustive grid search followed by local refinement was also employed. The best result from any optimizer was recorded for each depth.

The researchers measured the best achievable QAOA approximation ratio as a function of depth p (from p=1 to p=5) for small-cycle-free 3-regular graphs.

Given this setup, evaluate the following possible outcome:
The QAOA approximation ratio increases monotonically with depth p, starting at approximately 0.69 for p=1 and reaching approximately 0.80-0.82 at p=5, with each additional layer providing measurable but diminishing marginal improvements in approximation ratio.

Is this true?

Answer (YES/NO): YES